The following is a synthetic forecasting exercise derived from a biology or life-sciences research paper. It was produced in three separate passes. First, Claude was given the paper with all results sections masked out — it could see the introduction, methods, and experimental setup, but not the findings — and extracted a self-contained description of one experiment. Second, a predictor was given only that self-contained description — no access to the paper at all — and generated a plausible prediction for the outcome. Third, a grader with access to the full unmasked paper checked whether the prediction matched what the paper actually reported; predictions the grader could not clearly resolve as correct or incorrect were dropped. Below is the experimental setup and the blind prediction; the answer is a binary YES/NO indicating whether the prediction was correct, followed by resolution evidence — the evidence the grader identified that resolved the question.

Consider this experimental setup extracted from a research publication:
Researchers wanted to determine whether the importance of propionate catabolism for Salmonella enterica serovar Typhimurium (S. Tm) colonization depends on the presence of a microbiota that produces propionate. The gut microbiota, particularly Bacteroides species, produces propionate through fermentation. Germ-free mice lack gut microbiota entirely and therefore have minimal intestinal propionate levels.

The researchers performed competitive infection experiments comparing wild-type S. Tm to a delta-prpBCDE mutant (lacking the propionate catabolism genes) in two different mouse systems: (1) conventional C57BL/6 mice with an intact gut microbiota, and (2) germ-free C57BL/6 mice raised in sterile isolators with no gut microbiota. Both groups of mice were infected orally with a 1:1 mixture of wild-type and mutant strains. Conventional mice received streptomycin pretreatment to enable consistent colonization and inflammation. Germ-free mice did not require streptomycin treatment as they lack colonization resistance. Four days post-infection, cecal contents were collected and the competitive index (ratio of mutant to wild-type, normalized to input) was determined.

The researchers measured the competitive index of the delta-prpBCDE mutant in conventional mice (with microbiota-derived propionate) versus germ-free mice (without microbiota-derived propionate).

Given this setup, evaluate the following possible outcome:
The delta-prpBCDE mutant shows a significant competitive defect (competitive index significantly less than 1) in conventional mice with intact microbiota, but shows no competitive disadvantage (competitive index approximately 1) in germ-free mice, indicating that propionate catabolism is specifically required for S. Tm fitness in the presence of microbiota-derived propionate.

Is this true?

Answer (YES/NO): YES